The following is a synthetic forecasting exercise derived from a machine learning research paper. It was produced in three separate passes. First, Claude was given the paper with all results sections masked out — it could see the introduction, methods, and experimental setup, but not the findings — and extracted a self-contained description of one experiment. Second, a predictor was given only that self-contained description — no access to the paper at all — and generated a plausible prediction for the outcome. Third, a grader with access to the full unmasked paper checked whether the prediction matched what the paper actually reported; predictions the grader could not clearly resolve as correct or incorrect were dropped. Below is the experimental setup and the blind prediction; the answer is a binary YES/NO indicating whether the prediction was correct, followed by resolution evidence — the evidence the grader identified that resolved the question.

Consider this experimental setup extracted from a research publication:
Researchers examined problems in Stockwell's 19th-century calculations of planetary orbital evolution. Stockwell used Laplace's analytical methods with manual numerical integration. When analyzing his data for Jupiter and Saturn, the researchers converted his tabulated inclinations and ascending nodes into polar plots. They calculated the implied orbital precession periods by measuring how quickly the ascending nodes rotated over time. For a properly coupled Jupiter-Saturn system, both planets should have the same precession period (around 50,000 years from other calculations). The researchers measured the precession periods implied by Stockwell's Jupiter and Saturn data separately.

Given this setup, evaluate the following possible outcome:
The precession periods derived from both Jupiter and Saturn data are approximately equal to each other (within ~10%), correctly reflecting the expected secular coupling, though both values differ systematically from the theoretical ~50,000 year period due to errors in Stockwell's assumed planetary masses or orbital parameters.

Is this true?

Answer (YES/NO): NO